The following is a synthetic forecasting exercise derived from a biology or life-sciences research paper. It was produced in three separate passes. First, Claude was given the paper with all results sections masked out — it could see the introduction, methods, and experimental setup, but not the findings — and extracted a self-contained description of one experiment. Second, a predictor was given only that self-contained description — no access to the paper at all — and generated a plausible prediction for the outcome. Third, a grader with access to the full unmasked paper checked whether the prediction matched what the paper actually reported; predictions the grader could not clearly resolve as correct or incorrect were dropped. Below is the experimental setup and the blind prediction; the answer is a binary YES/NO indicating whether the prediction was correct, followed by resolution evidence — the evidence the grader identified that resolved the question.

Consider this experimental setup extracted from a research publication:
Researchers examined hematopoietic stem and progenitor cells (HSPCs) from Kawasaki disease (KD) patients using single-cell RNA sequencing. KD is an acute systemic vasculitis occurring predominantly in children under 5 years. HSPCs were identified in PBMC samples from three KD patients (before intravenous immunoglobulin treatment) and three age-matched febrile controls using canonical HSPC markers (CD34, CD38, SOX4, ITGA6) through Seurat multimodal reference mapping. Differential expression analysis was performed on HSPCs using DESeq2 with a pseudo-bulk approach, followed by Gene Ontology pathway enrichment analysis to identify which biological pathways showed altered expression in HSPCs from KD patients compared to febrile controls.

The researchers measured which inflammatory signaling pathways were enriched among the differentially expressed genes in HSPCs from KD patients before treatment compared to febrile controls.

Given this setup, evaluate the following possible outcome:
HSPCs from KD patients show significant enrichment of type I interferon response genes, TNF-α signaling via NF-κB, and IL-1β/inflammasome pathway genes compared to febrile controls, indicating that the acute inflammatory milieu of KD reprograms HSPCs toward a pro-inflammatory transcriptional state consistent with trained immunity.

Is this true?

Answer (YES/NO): NO